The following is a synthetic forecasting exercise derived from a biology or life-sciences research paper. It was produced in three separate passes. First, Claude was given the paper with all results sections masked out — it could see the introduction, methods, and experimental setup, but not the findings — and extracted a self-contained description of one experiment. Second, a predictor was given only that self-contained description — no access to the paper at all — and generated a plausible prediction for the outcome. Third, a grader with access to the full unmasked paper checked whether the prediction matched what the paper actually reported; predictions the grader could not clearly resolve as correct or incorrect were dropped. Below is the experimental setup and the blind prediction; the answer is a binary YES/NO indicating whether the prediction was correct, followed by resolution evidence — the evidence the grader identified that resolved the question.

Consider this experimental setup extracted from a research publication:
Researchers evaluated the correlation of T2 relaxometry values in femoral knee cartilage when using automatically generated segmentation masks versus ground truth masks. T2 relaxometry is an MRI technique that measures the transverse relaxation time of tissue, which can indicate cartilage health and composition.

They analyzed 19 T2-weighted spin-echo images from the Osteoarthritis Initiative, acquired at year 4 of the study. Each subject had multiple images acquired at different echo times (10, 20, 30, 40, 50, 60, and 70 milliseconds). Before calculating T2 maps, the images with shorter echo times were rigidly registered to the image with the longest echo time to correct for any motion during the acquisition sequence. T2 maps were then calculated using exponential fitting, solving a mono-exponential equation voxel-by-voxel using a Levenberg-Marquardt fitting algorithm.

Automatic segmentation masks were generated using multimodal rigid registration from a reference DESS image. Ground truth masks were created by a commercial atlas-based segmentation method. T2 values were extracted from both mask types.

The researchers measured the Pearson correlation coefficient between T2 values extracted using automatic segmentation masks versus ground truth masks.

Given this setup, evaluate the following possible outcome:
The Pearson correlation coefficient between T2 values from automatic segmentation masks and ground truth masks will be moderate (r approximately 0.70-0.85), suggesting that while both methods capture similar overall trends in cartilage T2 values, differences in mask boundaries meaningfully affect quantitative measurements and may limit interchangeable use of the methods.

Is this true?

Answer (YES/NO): NO